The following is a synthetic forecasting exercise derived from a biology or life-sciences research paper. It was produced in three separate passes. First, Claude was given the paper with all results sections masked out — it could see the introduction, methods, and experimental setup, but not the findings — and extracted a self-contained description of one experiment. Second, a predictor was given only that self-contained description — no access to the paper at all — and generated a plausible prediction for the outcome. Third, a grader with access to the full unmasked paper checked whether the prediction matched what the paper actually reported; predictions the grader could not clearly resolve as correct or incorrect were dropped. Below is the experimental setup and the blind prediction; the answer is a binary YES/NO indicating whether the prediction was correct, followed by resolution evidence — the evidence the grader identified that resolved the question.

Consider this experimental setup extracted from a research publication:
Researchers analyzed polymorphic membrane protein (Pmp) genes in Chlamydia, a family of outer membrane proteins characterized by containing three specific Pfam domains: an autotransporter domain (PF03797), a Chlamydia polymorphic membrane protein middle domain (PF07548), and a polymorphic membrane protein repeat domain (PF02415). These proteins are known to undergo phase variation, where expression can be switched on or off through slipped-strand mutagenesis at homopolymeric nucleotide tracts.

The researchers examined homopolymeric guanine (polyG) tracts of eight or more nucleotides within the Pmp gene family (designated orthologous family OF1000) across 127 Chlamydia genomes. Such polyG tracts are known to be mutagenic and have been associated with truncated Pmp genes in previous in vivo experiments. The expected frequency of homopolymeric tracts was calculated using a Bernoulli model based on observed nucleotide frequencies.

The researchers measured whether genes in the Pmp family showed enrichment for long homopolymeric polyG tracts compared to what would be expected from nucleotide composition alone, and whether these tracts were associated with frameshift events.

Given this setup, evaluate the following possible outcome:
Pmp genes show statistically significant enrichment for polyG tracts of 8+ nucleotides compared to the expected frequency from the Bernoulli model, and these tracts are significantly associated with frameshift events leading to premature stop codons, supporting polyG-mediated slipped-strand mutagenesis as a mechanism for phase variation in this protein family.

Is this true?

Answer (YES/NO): NO